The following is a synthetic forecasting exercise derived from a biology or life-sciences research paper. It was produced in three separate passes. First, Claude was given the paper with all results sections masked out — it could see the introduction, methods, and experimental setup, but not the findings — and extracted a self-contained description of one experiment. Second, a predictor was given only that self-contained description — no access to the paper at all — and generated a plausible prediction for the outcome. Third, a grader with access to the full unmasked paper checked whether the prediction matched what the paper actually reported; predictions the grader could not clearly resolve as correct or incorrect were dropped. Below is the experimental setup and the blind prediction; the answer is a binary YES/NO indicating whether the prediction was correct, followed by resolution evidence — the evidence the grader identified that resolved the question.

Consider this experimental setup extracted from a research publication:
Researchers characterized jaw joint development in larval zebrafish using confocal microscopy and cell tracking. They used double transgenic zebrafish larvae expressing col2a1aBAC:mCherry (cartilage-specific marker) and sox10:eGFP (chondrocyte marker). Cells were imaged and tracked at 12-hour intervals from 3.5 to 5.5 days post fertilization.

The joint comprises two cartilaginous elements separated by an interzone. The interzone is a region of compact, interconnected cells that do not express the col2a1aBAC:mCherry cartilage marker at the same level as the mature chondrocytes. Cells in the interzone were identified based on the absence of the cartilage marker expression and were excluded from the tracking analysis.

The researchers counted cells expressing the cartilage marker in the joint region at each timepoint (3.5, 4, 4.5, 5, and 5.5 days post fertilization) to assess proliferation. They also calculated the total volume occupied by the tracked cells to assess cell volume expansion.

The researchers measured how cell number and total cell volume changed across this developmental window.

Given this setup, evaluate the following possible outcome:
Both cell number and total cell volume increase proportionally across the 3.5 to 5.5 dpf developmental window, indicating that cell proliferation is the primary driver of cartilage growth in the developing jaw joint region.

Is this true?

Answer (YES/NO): NO